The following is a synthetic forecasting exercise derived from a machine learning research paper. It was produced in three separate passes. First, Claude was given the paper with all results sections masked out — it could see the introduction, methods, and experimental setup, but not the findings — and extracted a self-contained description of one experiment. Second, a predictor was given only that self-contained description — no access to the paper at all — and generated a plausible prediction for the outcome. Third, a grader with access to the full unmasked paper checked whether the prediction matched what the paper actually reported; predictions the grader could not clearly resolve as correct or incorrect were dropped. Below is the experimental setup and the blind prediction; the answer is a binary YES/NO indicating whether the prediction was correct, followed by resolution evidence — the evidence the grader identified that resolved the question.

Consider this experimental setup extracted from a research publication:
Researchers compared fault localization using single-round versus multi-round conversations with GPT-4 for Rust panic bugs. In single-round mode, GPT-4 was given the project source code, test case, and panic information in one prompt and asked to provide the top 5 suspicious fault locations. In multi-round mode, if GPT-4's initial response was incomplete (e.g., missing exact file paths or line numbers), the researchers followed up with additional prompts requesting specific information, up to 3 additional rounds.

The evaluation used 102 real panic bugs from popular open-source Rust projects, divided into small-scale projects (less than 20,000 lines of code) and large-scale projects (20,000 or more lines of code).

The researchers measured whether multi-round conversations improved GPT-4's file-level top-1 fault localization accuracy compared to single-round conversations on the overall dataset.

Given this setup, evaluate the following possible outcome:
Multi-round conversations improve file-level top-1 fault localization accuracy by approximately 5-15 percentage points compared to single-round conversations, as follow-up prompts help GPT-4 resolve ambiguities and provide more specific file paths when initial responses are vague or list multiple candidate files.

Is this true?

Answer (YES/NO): NO